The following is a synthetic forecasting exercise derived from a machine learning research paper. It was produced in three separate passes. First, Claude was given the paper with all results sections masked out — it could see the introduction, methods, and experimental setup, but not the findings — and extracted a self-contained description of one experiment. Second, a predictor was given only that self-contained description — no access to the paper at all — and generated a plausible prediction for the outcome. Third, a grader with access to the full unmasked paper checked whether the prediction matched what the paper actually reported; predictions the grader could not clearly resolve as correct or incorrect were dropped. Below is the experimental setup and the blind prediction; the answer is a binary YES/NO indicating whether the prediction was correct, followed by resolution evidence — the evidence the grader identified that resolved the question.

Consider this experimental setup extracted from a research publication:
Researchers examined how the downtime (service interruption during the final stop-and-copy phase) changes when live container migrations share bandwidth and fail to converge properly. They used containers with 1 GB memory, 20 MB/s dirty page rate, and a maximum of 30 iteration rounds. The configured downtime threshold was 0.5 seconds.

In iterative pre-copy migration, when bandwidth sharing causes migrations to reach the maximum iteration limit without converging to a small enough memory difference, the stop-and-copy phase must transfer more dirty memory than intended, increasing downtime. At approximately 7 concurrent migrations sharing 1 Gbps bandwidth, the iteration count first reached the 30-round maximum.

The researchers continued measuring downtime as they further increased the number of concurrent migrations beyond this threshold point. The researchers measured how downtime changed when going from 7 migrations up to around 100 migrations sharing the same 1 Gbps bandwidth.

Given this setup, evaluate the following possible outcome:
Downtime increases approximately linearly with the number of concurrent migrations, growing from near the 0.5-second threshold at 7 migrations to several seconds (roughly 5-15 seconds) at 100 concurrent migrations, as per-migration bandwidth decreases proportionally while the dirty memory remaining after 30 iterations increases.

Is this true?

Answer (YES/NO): NO